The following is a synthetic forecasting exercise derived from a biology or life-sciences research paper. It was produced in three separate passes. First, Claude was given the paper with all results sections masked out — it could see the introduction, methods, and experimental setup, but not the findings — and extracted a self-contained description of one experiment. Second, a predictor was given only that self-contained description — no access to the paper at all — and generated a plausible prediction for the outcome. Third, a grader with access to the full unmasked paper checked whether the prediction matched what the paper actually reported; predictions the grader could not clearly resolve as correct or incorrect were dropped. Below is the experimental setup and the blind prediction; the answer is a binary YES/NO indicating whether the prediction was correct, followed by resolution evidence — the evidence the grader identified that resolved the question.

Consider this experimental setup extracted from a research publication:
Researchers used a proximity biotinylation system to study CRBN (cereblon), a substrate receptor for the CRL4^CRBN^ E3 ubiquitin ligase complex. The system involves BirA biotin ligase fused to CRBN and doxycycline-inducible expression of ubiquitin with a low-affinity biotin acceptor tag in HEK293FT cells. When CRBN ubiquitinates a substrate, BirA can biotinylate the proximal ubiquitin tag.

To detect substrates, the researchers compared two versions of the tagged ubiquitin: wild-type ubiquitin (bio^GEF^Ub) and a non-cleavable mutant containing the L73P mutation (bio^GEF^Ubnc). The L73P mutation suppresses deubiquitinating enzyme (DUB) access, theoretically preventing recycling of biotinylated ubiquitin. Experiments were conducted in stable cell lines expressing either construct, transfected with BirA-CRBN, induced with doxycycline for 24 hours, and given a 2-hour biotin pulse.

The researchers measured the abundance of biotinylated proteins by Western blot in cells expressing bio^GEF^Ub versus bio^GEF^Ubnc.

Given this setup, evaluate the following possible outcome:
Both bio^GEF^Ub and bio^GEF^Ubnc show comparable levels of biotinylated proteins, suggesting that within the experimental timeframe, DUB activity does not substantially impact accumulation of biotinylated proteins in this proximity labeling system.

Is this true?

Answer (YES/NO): NO